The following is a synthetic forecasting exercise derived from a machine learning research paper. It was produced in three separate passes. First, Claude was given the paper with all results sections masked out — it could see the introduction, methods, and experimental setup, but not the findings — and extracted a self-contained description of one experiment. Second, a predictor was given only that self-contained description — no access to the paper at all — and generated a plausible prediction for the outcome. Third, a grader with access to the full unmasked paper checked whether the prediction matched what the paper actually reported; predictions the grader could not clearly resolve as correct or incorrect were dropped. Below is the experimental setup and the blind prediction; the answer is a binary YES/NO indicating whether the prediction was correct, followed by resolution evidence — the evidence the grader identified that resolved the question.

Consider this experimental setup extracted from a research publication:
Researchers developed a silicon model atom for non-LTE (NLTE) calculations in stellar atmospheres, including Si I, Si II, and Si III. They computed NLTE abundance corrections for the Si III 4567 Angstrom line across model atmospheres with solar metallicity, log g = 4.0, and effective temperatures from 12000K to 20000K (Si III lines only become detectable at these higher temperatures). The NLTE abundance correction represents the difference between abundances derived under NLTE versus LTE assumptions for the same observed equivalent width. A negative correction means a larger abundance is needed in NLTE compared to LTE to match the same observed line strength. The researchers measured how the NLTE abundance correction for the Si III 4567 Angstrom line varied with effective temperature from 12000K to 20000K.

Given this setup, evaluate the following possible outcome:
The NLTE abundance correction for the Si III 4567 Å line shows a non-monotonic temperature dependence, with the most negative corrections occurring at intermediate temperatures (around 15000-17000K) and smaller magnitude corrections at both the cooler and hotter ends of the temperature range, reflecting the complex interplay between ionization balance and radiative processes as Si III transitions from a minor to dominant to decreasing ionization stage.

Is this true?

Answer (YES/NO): NO